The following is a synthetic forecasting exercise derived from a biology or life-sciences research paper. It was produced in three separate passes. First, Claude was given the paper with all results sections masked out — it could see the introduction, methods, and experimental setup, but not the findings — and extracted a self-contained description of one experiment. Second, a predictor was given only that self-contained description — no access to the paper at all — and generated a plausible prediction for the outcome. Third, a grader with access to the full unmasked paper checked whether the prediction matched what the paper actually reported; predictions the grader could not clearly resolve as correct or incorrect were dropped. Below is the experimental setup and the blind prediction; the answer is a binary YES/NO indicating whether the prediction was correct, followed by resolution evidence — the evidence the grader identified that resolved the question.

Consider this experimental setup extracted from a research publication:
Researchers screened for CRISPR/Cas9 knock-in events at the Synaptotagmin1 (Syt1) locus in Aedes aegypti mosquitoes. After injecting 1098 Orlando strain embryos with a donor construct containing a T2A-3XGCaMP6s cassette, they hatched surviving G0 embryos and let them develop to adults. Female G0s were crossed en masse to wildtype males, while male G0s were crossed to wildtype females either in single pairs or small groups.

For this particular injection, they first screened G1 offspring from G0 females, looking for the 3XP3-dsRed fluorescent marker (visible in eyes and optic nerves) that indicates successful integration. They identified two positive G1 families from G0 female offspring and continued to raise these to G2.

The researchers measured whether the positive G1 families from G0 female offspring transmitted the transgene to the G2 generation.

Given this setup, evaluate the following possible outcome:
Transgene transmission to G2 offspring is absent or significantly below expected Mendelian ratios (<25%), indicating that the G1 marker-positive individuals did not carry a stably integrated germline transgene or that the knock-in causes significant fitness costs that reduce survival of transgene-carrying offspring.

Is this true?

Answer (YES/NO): YES